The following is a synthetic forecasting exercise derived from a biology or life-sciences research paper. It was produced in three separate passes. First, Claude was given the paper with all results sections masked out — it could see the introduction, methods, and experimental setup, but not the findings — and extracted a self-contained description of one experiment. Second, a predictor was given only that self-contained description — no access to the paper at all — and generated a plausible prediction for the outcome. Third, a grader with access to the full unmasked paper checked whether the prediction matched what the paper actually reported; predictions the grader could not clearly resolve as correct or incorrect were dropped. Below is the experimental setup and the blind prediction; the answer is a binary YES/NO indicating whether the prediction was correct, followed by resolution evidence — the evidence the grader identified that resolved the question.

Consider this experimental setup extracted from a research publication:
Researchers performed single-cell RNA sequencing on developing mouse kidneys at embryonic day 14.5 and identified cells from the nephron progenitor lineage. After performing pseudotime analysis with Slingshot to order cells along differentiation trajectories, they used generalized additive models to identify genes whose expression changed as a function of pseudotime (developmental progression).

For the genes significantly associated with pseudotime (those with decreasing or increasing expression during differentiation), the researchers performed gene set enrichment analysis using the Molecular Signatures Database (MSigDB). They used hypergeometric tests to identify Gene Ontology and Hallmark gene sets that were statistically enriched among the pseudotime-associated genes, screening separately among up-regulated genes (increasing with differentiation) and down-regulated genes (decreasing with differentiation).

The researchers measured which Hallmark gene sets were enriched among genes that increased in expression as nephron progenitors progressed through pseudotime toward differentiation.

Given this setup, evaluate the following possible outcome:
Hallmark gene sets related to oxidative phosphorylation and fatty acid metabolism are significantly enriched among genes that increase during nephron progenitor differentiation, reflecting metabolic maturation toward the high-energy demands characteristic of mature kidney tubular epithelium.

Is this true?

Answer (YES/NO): NO